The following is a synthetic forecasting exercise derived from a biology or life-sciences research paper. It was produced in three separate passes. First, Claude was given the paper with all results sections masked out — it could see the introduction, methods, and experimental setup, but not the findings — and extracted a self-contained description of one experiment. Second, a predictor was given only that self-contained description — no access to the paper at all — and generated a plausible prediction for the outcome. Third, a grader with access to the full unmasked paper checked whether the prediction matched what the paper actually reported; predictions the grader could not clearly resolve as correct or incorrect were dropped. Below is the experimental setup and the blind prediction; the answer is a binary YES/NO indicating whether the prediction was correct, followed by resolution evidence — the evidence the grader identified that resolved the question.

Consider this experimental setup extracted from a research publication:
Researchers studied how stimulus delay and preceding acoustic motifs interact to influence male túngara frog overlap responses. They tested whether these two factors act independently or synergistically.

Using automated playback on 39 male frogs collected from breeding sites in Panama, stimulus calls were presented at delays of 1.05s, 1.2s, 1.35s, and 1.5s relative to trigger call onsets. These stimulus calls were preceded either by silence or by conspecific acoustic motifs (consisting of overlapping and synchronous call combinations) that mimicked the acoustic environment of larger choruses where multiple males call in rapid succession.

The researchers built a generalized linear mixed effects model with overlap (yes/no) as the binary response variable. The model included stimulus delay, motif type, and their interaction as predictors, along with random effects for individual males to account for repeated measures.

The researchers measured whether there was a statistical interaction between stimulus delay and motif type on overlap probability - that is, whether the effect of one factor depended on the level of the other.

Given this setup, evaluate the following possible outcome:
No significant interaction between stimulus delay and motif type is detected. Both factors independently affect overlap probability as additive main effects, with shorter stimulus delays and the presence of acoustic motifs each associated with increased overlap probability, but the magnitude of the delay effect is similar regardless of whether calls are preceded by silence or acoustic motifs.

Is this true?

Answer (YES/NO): NO